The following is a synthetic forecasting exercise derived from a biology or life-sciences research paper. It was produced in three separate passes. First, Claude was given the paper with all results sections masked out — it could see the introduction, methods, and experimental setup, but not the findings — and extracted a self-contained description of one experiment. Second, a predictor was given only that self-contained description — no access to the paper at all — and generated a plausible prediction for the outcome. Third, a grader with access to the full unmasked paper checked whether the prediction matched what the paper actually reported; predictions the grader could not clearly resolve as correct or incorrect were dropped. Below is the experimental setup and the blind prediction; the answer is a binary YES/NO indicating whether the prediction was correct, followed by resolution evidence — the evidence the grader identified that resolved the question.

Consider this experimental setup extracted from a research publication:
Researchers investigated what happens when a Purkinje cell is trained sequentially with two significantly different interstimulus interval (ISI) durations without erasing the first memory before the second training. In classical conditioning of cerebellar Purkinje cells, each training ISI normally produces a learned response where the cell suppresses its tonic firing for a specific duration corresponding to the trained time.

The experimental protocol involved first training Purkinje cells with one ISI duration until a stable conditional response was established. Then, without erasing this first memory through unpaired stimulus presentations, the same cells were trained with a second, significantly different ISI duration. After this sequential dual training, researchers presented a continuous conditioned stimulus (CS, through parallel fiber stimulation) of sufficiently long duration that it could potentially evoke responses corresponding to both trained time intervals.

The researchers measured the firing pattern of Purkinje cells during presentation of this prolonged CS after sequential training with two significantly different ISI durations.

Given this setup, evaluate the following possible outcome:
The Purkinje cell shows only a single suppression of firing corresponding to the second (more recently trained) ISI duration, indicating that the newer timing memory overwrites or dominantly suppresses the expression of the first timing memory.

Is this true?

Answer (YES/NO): NO